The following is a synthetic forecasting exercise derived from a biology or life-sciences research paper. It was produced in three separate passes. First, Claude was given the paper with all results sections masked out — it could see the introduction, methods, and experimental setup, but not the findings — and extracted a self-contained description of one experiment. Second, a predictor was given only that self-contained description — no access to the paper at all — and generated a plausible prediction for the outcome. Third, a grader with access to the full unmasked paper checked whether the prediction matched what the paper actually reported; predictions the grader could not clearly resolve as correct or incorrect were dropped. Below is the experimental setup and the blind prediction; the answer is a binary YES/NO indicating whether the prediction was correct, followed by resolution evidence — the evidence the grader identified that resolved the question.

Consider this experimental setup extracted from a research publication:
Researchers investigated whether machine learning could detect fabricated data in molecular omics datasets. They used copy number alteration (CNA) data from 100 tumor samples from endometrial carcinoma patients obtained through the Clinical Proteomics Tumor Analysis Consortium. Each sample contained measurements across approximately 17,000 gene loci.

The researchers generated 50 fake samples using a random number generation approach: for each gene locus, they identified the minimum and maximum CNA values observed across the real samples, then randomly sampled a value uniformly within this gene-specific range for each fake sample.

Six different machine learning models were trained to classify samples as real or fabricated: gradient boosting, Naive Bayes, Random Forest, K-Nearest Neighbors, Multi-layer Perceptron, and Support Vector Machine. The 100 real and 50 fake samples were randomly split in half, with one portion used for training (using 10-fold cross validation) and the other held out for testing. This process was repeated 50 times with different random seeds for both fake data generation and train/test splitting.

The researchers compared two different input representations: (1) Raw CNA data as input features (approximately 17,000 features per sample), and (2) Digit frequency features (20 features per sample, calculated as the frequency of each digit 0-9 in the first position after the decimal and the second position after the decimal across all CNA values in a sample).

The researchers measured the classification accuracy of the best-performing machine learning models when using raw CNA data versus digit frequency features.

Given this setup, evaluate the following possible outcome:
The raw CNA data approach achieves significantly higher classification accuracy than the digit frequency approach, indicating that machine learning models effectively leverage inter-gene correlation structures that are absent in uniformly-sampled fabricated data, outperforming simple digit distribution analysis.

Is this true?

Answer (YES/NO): NO